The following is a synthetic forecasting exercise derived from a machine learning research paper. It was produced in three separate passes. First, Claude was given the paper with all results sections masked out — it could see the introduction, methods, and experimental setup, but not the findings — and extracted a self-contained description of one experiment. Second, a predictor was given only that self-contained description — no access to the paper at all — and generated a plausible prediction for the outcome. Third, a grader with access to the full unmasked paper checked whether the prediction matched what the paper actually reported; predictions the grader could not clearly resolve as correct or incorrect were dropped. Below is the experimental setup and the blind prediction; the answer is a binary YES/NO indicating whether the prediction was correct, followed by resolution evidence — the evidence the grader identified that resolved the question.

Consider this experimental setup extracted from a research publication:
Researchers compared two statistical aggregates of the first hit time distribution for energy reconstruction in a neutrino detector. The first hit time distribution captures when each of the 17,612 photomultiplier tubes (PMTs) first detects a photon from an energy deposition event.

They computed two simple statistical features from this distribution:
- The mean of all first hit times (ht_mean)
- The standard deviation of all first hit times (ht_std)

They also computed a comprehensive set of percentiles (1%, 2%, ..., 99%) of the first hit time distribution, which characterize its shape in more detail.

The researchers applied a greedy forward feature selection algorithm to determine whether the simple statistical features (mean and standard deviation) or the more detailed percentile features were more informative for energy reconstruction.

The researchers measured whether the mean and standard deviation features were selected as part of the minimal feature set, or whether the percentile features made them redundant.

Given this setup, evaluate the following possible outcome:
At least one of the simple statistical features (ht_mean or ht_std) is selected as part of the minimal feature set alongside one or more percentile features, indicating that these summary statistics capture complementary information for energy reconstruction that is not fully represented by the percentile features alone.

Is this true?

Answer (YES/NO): NO